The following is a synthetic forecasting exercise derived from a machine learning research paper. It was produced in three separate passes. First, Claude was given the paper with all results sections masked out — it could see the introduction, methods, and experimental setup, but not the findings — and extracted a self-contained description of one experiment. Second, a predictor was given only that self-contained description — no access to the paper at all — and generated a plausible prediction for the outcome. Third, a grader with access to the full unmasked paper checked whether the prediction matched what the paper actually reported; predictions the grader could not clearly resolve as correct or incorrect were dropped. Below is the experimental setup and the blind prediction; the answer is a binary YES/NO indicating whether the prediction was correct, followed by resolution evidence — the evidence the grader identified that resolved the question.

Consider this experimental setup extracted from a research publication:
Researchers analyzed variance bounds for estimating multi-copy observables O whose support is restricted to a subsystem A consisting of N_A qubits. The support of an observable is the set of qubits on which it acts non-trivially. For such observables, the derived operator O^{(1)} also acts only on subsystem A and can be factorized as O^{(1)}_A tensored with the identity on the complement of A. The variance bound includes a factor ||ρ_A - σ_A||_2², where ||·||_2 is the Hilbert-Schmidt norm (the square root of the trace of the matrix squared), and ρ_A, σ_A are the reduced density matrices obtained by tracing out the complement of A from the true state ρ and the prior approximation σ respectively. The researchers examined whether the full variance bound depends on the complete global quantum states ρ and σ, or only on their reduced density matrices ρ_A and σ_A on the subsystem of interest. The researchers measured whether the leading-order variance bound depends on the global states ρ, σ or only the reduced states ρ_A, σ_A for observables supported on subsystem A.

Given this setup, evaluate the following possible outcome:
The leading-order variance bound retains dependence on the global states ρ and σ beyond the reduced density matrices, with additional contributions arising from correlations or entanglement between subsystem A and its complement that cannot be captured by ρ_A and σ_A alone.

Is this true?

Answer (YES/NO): NO